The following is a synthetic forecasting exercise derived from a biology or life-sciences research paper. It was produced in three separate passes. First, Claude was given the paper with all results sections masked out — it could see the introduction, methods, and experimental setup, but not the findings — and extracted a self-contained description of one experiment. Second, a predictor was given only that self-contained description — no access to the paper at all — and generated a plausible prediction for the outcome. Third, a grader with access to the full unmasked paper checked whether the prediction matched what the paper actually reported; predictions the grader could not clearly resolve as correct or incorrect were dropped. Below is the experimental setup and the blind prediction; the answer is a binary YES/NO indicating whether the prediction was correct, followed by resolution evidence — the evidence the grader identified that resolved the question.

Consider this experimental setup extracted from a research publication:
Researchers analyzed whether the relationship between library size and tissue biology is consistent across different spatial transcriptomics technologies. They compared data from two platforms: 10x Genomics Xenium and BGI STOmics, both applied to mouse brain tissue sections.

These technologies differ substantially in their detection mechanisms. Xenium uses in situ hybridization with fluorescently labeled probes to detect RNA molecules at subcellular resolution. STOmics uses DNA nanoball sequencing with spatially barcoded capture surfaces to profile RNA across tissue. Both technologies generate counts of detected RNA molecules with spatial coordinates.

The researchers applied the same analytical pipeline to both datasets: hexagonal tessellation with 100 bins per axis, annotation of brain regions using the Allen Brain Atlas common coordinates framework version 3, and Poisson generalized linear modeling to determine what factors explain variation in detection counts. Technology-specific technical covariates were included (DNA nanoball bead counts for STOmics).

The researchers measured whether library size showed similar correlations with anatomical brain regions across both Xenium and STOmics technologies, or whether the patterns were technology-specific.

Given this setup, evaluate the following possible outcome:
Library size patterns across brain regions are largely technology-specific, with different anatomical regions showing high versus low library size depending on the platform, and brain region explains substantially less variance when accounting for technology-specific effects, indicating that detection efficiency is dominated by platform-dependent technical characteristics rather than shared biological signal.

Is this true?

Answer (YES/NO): NO